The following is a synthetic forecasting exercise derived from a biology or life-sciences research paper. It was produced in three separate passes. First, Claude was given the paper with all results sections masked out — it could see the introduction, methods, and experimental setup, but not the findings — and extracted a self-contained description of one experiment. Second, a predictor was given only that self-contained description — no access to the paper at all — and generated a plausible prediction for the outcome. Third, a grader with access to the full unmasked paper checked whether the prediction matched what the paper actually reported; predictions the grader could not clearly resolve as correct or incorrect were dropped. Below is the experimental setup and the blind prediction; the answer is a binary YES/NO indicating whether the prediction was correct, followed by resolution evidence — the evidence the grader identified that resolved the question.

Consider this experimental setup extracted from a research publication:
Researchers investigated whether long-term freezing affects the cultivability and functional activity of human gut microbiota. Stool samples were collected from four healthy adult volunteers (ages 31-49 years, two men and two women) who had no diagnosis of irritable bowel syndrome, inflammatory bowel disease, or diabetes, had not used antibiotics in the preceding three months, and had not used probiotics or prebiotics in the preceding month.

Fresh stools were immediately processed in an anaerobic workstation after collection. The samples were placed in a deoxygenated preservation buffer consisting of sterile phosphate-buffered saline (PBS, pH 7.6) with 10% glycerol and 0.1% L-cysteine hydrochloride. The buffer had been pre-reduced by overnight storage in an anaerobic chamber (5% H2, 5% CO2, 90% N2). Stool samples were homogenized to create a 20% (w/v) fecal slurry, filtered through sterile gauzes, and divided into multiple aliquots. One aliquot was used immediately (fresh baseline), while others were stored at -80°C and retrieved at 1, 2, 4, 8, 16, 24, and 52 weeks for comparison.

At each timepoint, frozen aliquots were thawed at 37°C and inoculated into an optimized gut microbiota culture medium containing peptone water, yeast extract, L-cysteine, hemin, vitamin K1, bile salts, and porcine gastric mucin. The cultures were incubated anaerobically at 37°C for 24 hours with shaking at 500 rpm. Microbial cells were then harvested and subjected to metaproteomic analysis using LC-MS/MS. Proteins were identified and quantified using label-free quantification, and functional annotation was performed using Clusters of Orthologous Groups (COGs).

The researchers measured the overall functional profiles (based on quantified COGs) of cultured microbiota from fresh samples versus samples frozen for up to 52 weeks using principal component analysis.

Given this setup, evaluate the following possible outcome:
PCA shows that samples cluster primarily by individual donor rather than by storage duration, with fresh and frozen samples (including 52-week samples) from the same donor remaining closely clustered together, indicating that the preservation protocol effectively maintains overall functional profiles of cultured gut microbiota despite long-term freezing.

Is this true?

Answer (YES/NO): YES